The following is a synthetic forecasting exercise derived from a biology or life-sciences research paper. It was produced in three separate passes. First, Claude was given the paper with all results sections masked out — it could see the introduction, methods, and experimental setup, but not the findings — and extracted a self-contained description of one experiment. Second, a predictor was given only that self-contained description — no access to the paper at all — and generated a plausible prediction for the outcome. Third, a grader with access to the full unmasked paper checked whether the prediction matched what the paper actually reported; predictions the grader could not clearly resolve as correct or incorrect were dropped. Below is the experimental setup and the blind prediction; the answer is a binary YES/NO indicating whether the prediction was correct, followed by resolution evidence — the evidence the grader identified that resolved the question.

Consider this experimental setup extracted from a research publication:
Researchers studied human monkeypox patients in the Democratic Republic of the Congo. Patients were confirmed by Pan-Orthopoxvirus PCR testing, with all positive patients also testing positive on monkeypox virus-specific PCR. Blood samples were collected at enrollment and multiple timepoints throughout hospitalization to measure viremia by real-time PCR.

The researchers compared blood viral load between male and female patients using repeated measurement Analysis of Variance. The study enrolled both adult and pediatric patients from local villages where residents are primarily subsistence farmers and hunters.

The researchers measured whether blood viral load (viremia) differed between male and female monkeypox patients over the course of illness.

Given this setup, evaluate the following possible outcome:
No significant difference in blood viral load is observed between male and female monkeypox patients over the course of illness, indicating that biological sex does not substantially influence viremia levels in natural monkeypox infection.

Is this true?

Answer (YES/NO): YES